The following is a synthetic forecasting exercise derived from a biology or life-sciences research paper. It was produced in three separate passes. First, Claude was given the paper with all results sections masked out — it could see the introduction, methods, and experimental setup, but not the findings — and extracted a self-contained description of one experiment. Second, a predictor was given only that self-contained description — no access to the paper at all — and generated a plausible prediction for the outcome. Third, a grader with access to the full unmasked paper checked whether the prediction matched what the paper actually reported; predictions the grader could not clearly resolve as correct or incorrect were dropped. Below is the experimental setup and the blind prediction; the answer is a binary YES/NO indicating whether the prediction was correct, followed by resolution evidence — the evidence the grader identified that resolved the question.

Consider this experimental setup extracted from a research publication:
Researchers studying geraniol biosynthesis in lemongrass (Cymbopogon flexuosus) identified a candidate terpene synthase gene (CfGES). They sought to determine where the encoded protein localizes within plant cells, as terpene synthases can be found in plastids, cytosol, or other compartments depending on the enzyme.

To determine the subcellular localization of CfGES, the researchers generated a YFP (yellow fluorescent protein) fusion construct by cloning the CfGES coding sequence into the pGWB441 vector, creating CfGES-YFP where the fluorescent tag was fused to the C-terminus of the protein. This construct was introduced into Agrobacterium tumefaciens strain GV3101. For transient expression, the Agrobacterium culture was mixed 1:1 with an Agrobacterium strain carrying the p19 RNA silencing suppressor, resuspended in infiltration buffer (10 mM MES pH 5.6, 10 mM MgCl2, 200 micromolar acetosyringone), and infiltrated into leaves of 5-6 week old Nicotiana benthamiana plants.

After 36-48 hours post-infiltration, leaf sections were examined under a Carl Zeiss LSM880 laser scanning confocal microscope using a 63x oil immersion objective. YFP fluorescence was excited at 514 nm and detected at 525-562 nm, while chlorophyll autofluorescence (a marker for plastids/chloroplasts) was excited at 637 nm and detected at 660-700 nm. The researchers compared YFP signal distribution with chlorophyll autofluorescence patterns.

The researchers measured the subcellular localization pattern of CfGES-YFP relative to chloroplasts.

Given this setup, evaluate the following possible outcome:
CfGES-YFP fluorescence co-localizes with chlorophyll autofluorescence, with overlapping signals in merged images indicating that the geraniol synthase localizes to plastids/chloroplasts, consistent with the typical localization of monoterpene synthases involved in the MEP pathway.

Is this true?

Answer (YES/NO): NO